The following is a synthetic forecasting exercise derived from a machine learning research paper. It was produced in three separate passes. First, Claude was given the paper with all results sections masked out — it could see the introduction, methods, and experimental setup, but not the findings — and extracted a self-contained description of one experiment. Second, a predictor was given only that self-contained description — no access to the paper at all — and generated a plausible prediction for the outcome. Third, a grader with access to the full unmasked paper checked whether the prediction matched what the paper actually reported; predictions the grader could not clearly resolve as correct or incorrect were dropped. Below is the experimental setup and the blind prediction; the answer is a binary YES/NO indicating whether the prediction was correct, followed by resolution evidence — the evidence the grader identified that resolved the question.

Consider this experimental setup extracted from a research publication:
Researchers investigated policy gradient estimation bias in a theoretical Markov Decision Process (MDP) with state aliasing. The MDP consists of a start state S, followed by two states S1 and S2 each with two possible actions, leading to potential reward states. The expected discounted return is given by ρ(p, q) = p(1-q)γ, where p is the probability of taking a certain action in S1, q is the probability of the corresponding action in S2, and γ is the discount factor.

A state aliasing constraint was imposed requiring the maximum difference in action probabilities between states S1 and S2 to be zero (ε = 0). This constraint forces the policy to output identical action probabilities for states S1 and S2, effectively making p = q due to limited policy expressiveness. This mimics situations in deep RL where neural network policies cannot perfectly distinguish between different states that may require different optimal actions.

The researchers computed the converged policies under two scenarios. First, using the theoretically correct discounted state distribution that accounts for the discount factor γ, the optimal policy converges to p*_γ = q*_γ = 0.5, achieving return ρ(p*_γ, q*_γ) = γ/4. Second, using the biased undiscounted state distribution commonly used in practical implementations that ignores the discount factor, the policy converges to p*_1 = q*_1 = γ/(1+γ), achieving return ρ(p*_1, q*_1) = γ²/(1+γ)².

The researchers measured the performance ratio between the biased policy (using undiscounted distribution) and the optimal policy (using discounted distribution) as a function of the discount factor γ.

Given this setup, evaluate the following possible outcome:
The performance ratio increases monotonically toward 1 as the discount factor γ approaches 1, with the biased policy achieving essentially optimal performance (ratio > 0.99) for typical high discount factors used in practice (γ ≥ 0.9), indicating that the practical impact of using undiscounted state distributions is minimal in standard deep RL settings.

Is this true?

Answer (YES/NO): YES